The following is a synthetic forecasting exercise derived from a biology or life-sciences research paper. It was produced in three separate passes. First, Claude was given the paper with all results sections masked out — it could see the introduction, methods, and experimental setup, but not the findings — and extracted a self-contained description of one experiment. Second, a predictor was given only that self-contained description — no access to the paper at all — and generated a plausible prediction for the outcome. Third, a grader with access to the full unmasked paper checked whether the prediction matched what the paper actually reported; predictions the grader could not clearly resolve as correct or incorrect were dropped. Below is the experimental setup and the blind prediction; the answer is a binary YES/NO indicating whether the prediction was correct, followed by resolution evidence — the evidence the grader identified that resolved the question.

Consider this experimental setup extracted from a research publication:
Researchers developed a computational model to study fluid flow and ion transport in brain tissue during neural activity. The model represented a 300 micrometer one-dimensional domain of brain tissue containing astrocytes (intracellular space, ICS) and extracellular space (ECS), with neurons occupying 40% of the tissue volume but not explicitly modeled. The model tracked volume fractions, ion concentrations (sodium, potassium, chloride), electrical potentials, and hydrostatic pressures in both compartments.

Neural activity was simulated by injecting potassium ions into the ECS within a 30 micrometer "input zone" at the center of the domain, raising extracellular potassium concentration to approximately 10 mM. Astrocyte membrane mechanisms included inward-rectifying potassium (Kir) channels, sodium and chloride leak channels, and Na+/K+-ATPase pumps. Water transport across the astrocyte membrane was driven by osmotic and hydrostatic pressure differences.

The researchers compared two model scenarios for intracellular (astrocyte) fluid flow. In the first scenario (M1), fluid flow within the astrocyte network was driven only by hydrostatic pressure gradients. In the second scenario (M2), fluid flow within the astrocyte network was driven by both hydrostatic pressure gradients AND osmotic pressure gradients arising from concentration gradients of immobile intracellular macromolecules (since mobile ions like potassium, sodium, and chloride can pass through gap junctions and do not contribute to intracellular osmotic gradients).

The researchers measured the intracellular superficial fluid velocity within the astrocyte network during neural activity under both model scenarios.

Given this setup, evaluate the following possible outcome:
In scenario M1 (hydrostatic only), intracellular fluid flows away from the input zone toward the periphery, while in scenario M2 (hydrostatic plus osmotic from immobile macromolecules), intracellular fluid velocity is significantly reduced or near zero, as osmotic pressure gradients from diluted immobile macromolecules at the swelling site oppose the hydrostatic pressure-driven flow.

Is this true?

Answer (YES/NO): NO